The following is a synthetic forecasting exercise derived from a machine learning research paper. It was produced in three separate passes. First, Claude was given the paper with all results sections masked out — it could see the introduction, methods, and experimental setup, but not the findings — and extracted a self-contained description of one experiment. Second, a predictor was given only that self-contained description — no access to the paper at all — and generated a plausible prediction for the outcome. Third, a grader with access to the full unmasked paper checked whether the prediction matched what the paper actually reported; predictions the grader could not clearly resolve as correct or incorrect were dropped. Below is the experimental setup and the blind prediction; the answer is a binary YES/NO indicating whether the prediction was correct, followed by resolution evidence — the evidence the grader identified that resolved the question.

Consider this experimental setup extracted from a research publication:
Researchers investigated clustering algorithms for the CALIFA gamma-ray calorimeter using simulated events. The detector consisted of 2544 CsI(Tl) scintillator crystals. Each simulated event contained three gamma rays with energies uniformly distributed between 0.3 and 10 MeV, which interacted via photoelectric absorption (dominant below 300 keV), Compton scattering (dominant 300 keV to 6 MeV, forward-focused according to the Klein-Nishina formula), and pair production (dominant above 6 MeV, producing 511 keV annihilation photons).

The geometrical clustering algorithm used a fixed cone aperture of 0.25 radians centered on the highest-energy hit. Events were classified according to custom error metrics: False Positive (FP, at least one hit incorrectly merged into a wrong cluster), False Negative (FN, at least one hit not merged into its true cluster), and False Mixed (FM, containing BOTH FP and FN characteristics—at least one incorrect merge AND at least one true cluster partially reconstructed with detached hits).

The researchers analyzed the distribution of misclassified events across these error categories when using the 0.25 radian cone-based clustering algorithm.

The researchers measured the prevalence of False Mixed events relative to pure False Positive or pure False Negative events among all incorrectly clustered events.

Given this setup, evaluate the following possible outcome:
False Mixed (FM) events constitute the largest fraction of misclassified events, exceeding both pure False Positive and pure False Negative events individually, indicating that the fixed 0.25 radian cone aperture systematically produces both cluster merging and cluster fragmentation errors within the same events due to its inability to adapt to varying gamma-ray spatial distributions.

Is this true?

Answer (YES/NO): NO